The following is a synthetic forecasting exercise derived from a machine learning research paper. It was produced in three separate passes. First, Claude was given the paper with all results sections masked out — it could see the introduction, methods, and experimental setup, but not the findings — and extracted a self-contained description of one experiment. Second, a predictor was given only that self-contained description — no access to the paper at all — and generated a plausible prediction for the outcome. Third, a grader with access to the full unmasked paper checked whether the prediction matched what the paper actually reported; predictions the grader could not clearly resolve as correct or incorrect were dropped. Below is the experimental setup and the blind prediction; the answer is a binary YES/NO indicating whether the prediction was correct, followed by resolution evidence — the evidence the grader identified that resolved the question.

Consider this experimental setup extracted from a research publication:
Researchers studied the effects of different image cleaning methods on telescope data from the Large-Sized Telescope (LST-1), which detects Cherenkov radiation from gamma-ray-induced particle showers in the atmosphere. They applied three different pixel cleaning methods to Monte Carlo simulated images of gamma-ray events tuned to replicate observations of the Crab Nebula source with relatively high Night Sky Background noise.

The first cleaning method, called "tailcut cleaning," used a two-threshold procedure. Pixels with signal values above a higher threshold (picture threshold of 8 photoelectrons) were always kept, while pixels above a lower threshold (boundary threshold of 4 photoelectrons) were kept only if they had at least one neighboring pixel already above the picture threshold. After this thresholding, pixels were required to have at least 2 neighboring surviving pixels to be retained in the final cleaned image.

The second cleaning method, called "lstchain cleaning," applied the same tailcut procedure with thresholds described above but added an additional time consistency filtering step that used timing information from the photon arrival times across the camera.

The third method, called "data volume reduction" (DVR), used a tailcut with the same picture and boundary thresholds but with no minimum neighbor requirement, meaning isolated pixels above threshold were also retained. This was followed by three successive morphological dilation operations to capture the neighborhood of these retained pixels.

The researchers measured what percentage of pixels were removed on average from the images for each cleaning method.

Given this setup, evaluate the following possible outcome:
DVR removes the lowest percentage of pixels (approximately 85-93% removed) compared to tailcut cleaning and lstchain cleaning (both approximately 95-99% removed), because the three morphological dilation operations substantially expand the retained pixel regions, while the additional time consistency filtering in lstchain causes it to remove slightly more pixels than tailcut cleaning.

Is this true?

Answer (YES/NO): NO